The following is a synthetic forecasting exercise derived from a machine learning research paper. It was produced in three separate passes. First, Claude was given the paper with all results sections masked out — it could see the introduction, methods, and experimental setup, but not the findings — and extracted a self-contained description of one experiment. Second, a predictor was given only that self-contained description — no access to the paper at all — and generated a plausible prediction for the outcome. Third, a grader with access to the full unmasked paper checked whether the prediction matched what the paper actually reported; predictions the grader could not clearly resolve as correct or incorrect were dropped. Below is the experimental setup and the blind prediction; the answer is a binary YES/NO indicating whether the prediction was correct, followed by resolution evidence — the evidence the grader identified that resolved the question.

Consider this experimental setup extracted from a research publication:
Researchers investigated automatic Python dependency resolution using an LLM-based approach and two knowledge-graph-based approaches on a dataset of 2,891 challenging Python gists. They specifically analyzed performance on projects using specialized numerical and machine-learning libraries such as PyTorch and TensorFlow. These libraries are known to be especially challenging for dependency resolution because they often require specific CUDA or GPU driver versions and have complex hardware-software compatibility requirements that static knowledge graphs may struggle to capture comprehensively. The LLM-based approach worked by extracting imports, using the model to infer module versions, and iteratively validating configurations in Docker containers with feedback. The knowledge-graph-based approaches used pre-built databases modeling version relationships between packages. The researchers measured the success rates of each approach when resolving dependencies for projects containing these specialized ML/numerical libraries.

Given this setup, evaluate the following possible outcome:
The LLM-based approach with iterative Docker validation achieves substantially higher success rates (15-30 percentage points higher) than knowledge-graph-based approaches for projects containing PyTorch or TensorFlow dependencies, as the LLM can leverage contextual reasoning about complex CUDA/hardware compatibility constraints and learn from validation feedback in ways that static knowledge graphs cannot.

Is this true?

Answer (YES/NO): NO